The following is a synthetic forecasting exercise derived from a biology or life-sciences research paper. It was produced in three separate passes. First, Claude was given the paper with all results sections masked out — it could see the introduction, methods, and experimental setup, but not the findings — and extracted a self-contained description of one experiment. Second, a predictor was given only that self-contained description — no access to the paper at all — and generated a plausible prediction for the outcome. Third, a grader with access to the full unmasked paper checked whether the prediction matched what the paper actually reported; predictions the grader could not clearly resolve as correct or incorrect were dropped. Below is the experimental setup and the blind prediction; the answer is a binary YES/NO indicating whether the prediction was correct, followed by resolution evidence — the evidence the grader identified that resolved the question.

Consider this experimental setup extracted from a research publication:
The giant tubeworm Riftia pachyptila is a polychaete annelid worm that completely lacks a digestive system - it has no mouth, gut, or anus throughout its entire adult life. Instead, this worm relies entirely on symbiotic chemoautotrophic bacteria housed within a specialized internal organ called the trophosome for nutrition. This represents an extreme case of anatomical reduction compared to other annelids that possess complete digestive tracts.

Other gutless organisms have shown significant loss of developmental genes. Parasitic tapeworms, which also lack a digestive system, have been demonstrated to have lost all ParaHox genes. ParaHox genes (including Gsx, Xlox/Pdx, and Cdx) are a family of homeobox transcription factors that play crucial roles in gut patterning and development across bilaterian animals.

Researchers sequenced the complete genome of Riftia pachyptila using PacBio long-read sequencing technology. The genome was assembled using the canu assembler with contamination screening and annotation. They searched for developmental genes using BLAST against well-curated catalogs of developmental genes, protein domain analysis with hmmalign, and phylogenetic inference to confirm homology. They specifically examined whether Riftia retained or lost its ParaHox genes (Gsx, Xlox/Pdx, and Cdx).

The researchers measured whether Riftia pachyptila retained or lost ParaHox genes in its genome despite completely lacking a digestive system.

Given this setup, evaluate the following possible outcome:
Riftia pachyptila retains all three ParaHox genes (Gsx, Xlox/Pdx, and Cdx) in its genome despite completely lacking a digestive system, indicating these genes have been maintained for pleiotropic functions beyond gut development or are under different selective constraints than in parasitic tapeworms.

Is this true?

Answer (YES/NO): YES